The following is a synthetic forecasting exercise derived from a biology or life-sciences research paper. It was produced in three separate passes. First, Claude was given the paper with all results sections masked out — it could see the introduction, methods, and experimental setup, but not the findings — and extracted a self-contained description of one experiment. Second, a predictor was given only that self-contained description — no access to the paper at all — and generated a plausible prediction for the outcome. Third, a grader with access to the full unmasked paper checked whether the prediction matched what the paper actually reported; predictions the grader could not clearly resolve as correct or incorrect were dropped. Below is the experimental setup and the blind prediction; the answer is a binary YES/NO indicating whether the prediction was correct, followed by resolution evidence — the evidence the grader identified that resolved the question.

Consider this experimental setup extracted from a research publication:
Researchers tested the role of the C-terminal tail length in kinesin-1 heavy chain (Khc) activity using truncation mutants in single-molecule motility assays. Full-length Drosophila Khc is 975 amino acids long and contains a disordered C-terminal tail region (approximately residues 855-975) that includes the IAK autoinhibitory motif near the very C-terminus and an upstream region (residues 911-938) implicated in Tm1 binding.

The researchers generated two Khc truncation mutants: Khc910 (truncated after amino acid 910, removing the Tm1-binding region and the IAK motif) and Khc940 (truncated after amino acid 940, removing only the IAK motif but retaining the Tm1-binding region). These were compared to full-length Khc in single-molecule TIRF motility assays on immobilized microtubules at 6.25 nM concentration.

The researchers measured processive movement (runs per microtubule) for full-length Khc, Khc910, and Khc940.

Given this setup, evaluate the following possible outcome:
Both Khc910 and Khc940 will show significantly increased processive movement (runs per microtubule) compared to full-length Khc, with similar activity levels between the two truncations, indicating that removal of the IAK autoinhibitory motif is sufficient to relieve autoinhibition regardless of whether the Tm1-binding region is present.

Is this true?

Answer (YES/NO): YES